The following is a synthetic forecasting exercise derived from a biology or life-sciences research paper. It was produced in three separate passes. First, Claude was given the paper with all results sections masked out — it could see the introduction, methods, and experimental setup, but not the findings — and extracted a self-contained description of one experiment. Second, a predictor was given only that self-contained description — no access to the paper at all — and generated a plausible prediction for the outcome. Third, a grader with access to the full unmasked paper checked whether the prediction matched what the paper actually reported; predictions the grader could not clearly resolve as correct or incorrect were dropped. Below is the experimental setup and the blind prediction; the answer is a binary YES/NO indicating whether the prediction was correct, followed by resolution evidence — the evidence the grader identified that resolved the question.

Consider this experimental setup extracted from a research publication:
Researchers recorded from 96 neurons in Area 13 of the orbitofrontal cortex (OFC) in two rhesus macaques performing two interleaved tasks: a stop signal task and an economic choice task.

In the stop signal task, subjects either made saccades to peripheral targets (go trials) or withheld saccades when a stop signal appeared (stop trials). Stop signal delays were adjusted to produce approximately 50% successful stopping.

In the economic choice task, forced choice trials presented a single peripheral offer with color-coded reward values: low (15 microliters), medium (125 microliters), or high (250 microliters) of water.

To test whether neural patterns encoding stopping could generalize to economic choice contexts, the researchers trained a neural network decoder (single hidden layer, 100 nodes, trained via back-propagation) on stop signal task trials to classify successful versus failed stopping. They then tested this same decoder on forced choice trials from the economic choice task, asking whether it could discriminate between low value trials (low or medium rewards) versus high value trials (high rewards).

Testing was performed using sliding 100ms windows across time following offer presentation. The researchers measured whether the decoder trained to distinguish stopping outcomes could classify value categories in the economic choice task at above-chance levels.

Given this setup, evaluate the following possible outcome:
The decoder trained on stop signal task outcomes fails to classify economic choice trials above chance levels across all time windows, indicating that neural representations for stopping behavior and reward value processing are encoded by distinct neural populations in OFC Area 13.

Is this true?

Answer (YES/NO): NO